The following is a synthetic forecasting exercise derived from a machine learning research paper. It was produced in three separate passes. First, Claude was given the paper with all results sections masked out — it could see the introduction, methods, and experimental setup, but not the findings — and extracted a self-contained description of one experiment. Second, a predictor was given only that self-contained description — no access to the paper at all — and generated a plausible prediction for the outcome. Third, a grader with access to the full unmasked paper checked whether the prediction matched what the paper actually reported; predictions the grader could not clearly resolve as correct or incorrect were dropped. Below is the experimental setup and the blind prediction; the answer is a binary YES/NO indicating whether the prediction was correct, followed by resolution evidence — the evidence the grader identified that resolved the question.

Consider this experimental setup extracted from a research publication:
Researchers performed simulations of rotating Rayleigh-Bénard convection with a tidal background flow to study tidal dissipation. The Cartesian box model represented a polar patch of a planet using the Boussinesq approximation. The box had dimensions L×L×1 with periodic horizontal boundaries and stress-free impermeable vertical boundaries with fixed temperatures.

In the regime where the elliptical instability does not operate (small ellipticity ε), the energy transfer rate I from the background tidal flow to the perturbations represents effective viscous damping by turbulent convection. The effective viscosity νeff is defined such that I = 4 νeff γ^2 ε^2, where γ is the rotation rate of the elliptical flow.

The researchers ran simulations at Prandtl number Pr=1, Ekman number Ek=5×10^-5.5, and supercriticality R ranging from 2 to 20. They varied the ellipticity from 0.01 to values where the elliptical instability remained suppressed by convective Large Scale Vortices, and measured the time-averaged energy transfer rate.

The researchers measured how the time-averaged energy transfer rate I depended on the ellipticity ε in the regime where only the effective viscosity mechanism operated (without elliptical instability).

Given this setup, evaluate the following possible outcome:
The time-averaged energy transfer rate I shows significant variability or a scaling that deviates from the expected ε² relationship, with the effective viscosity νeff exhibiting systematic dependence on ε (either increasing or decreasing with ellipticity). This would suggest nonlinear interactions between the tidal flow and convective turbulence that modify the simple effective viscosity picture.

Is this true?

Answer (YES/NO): NO